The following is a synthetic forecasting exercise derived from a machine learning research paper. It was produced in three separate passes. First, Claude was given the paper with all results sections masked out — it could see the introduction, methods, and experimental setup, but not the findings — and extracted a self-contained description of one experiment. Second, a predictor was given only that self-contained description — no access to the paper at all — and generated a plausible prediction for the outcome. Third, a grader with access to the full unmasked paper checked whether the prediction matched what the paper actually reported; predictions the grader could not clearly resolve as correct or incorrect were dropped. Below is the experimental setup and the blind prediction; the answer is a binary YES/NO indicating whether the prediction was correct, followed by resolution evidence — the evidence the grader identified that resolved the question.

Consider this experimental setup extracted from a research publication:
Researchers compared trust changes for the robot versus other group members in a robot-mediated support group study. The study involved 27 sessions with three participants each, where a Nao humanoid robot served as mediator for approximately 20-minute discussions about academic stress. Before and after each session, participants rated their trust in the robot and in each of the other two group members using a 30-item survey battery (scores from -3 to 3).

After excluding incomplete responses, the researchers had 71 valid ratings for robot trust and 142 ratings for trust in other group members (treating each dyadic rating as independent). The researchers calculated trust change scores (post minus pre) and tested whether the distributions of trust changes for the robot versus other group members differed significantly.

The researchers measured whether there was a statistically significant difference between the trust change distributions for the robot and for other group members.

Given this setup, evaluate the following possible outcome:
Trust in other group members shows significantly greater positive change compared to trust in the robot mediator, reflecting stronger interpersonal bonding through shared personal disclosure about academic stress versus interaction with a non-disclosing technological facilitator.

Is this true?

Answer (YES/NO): NO